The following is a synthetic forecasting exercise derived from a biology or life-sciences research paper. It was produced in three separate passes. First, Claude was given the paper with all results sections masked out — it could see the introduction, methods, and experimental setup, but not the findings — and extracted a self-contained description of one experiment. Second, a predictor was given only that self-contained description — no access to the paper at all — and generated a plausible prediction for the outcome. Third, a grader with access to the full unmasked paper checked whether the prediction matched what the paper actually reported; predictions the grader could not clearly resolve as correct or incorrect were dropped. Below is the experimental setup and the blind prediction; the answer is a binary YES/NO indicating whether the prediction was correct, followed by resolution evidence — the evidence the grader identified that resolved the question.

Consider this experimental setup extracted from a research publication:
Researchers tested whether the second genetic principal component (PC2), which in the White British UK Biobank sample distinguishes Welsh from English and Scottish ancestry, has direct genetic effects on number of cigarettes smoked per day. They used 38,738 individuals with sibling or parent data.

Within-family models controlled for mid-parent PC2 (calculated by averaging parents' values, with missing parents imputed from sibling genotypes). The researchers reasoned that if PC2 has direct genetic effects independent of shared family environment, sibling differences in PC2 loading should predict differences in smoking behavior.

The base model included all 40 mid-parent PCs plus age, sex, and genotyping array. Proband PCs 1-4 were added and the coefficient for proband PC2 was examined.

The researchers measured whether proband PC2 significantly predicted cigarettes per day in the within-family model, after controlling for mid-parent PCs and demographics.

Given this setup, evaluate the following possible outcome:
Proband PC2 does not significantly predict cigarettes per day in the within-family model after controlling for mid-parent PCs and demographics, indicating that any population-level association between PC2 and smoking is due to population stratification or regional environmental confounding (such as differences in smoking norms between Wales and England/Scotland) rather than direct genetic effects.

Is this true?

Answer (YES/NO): YES